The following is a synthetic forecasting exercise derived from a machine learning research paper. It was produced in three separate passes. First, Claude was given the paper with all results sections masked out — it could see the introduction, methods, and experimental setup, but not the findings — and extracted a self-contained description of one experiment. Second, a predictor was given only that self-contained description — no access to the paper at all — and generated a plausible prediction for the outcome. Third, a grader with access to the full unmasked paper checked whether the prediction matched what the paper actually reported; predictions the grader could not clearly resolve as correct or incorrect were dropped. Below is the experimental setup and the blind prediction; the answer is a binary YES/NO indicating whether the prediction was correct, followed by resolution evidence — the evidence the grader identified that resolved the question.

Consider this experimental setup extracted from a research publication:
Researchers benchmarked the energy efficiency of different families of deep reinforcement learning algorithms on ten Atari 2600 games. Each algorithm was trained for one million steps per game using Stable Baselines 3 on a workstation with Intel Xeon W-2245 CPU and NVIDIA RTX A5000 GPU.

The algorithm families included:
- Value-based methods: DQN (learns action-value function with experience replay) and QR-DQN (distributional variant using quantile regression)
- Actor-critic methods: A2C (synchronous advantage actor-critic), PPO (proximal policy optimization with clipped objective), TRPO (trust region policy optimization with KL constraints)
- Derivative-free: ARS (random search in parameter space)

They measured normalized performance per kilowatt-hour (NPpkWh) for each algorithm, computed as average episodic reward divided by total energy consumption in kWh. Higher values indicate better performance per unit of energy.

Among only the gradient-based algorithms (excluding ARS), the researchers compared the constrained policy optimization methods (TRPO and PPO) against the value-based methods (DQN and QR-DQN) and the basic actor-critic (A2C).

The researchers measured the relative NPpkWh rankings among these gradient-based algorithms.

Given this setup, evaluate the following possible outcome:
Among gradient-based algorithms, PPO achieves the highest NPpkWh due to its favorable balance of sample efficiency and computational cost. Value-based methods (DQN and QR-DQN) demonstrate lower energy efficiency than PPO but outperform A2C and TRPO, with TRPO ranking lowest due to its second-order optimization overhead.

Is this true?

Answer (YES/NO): NO